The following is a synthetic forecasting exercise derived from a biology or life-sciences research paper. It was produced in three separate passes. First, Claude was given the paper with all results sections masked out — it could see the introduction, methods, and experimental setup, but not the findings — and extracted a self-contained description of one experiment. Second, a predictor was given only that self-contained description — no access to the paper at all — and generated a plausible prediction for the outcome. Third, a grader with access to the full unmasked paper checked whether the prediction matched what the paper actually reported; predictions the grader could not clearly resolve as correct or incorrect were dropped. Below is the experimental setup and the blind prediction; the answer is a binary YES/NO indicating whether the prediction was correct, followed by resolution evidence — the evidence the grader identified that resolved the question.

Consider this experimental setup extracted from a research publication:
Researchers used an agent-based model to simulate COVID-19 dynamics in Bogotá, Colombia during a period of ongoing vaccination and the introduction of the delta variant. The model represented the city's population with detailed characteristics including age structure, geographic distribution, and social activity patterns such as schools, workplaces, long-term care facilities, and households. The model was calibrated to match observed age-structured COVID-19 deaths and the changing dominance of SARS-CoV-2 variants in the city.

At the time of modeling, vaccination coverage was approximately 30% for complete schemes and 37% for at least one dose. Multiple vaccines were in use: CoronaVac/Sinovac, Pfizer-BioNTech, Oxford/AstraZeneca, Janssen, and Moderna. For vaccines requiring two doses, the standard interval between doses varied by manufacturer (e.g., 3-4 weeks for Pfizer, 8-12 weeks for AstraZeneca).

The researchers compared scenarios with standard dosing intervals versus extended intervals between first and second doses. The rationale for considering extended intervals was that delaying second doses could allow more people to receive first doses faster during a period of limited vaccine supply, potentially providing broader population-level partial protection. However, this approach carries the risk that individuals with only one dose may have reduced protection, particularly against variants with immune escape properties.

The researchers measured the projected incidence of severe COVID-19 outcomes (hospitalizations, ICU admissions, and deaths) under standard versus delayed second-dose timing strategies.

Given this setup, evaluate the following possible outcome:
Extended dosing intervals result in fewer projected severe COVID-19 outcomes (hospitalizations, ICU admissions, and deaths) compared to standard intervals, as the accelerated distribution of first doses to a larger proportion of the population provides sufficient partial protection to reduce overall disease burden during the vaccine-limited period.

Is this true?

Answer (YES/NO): NO